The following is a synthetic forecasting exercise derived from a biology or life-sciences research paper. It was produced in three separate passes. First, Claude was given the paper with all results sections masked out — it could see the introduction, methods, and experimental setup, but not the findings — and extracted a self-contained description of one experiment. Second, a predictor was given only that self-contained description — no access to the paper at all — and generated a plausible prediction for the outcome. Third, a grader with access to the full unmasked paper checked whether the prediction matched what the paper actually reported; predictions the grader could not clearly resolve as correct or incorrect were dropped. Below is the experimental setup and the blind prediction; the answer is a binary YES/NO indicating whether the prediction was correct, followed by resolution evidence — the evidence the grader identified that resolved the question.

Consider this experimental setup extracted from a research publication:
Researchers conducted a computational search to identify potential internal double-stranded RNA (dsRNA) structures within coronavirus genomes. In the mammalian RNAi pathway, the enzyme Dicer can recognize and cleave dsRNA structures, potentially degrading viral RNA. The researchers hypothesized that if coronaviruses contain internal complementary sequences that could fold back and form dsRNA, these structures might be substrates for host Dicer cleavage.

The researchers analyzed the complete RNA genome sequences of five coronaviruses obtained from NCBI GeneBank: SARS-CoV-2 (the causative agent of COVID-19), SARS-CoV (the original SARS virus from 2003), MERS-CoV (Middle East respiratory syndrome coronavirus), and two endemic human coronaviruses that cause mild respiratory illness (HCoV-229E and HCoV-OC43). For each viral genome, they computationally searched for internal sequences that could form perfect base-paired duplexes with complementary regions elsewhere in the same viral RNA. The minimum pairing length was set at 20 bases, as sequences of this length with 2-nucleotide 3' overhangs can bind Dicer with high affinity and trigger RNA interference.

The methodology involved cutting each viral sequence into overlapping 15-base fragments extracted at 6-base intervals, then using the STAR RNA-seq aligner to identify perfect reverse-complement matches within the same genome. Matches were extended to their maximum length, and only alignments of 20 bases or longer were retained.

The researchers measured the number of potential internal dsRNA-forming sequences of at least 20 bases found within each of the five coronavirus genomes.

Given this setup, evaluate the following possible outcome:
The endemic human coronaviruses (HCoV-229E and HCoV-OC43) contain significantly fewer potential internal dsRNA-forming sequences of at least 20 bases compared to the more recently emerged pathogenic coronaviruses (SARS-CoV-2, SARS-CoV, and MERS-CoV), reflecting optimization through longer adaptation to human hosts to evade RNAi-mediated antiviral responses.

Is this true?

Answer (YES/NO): NO